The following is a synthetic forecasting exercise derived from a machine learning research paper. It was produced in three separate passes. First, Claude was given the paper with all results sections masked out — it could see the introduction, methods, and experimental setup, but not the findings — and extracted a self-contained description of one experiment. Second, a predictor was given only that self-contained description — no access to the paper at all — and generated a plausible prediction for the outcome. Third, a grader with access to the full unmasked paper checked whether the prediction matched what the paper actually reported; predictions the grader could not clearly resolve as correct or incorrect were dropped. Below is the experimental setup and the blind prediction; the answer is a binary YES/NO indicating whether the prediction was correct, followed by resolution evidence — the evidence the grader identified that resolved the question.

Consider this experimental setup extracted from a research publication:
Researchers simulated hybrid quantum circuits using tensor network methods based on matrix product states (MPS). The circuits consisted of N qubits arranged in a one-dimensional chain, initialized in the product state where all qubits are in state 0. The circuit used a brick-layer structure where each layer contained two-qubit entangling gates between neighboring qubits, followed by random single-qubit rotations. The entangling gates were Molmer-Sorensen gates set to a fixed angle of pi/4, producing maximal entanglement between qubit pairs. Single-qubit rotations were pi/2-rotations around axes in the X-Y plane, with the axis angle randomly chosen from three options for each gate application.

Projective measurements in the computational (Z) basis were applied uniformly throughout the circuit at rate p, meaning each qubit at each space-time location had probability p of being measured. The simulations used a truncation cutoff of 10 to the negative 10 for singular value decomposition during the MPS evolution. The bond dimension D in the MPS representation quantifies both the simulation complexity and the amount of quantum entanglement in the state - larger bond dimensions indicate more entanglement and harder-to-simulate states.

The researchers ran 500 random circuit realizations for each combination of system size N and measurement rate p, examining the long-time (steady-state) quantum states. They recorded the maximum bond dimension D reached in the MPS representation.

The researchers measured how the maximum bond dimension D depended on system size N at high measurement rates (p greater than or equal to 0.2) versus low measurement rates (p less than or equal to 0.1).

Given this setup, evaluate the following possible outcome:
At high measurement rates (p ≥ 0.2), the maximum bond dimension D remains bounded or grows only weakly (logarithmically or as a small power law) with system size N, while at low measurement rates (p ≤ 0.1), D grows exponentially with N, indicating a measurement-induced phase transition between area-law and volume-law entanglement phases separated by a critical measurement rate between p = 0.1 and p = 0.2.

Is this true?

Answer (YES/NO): YES